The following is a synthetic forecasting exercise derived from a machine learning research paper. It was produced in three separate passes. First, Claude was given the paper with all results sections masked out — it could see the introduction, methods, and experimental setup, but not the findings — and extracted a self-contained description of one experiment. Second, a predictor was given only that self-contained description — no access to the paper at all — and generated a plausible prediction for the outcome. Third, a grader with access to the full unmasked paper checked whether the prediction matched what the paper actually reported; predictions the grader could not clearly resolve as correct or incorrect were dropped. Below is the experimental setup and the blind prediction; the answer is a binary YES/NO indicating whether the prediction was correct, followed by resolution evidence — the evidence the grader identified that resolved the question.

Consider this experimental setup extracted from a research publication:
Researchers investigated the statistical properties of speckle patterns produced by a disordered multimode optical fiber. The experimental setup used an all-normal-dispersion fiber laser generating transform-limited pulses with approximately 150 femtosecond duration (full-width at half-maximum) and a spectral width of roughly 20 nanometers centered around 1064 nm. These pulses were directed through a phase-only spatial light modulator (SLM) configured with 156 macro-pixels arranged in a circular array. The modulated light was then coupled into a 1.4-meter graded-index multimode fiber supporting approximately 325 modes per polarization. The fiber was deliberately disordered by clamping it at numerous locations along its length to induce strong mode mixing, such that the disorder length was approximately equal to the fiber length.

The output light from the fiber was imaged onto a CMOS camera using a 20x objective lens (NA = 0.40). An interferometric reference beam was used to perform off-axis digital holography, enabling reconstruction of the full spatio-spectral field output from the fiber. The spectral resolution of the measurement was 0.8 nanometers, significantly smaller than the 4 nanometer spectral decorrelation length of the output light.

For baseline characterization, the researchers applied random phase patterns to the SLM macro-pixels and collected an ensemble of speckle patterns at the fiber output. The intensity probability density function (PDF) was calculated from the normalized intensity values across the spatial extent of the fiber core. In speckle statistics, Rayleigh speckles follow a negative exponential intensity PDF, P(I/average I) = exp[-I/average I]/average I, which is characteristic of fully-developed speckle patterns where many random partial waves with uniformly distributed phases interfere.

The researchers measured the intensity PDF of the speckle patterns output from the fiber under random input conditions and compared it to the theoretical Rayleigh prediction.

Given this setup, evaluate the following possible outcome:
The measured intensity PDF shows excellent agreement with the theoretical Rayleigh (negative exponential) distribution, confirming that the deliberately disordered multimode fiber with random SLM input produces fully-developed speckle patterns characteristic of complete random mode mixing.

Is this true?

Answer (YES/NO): YES